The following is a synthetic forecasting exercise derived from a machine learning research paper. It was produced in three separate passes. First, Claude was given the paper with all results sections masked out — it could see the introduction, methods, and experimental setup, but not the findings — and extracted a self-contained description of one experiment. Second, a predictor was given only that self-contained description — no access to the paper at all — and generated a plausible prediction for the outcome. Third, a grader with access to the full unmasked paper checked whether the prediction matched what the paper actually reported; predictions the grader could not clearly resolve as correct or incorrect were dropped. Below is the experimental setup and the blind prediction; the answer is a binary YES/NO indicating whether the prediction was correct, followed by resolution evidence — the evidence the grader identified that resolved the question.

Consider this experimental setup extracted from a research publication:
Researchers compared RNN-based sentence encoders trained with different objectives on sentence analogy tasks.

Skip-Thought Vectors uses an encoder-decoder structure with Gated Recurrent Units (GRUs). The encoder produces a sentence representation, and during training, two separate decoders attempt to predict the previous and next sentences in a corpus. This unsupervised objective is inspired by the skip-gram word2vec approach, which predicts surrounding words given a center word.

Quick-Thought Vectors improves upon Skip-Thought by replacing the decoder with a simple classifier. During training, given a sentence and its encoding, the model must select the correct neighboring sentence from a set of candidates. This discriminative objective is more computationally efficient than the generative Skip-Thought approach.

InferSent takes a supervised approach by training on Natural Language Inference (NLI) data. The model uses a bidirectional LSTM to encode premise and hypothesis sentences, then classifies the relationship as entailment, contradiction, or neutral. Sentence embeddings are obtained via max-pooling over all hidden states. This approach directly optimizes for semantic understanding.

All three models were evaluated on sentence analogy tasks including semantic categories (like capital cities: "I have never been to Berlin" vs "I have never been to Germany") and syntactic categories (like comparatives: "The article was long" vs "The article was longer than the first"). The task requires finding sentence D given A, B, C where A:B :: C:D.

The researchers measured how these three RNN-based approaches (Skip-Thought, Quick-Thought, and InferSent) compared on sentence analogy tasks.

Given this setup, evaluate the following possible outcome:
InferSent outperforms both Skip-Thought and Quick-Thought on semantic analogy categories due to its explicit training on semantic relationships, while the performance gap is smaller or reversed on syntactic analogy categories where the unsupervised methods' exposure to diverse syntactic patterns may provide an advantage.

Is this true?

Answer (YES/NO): YES